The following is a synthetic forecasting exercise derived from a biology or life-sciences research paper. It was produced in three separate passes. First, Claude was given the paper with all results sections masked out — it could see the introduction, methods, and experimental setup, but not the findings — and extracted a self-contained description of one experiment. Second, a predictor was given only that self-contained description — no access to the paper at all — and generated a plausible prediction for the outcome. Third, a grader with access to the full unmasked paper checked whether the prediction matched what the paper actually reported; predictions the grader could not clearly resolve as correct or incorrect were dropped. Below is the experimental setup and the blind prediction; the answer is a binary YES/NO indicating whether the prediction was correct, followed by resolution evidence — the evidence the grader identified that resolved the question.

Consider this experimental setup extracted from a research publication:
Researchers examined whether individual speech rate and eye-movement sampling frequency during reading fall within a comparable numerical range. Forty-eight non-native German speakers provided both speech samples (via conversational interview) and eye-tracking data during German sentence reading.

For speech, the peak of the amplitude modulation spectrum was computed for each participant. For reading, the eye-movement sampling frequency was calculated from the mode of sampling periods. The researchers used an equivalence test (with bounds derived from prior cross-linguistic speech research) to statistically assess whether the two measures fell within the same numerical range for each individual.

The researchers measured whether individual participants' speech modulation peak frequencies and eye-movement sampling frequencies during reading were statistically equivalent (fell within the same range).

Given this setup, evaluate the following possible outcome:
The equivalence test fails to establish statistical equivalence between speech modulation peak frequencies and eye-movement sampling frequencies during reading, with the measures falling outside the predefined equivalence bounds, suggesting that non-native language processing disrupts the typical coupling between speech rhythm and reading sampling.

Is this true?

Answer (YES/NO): NO